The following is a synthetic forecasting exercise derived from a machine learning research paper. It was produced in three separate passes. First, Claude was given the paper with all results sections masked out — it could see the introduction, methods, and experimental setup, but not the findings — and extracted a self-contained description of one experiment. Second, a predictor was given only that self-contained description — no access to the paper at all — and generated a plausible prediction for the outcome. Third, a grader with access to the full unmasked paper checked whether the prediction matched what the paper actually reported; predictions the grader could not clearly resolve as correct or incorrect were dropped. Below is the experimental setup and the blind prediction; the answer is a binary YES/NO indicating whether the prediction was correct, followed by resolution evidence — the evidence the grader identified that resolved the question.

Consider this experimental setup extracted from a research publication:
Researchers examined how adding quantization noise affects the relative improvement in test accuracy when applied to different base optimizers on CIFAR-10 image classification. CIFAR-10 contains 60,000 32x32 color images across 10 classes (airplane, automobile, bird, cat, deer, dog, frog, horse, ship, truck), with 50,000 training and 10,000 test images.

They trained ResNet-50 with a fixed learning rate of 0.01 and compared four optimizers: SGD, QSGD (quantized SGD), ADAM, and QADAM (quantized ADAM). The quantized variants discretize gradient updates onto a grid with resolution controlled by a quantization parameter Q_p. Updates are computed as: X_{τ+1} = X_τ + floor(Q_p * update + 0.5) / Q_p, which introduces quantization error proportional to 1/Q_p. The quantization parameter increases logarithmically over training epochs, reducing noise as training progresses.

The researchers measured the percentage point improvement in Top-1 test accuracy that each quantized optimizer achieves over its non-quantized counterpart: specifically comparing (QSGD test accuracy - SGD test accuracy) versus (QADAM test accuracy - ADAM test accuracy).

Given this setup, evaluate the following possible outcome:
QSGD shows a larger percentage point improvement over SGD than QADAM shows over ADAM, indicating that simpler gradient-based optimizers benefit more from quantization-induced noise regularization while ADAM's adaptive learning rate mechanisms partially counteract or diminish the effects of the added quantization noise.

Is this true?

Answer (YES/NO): YES